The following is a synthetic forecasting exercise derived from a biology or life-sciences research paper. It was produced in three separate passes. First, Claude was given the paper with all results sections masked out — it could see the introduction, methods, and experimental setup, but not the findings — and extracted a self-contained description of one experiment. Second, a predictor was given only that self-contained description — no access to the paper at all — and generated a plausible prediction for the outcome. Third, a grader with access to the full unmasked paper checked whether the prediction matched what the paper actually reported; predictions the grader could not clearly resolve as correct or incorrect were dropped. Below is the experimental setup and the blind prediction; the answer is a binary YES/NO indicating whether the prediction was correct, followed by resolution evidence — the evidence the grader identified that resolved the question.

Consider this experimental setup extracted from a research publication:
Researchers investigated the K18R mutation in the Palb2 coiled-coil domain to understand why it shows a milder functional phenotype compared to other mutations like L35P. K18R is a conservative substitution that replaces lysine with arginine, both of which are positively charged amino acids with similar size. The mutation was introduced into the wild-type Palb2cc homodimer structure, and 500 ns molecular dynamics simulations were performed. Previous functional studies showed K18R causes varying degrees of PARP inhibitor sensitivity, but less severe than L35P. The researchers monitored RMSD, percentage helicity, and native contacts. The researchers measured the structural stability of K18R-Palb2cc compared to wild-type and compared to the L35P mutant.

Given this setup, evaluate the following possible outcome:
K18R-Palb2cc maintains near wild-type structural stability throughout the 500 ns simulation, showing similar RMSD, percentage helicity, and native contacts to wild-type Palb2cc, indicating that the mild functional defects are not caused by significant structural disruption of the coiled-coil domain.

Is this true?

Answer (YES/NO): NO